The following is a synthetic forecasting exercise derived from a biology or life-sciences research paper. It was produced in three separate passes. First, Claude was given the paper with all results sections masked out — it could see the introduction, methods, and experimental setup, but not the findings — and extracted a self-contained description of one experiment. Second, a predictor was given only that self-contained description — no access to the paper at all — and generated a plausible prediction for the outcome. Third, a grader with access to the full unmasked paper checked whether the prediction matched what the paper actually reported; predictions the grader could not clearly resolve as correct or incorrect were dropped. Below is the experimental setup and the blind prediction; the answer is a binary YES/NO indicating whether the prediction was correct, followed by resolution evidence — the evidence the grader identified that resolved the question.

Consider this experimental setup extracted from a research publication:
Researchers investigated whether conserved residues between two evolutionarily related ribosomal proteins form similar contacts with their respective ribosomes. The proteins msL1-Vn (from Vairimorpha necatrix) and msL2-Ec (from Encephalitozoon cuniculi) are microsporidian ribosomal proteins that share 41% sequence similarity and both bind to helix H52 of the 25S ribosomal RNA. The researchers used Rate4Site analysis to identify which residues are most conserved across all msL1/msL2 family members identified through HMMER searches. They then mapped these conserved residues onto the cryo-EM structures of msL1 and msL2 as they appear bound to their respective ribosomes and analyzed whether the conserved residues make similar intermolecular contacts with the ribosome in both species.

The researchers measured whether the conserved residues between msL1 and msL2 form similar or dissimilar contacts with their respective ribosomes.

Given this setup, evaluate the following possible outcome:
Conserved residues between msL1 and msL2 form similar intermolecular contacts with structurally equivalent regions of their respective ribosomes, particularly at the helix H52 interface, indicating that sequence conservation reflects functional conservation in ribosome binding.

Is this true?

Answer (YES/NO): NO